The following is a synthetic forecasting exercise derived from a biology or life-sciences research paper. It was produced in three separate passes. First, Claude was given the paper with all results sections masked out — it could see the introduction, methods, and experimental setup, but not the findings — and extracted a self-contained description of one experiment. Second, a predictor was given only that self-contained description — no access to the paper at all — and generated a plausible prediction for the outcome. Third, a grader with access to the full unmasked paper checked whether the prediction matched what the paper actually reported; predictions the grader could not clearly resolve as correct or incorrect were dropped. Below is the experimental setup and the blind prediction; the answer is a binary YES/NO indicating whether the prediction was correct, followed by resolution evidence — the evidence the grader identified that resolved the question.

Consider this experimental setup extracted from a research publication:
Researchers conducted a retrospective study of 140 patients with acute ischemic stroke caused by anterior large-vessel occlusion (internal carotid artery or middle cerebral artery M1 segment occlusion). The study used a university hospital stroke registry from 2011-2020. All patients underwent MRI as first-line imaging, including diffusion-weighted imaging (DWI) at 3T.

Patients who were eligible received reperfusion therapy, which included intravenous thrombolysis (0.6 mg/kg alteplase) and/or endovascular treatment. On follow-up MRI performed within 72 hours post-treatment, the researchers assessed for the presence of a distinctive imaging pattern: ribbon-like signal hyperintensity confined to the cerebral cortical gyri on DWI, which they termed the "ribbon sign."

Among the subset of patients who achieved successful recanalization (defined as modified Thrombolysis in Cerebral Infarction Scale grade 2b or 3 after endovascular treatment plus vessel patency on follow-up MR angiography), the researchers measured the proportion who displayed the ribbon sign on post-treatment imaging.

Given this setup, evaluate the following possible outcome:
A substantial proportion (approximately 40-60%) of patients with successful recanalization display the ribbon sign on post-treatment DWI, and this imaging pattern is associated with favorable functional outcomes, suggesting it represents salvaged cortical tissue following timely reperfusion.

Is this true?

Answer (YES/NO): NO